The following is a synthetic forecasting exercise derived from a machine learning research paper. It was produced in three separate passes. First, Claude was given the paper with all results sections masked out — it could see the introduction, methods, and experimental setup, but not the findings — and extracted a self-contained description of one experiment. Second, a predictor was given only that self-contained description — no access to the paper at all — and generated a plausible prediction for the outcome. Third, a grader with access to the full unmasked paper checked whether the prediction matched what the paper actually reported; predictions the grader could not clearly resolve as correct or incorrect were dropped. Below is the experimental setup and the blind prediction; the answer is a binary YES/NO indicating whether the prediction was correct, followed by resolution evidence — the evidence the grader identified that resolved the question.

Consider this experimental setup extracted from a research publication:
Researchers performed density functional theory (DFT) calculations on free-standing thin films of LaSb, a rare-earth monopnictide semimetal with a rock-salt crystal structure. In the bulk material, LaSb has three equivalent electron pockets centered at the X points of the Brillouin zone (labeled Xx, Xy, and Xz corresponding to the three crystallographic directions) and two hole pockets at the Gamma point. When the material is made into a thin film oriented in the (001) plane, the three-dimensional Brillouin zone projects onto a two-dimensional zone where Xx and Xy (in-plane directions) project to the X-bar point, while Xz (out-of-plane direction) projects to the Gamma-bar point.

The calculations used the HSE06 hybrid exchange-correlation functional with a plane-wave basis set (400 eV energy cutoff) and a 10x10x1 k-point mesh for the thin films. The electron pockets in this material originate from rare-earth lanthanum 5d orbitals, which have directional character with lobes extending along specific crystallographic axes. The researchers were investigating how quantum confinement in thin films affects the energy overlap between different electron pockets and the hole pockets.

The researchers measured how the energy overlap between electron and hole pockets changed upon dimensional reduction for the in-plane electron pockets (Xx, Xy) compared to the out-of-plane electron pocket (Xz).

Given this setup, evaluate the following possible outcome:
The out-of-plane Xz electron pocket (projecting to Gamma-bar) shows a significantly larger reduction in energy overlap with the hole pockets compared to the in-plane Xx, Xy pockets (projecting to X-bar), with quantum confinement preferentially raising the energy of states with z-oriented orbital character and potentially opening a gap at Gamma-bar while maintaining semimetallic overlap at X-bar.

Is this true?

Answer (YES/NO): NO